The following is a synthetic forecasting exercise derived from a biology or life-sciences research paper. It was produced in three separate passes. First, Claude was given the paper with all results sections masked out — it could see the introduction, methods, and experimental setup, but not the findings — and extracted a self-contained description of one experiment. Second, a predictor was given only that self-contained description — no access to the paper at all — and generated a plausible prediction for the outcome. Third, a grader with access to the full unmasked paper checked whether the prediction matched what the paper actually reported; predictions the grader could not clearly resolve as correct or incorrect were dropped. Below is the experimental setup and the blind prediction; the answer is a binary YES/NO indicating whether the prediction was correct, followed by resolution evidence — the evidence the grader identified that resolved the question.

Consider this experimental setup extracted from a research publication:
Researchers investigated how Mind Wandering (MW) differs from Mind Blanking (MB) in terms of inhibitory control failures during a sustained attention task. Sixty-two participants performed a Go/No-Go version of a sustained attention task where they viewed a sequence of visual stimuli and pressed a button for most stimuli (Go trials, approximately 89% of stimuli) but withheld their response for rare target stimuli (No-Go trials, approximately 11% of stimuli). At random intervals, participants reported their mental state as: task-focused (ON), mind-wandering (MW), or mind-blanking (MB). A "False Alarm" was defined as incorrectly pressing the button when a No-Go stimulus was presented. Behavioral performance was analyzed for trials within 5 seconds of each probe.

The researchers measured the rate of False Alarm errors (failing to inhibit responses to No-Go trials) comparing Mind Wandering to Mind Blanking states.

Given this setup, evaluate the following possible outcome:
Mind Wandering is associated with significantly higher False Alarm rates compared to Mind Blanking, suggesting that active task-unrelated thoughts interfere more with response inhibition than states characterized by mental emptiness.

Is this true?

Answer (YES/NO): NO